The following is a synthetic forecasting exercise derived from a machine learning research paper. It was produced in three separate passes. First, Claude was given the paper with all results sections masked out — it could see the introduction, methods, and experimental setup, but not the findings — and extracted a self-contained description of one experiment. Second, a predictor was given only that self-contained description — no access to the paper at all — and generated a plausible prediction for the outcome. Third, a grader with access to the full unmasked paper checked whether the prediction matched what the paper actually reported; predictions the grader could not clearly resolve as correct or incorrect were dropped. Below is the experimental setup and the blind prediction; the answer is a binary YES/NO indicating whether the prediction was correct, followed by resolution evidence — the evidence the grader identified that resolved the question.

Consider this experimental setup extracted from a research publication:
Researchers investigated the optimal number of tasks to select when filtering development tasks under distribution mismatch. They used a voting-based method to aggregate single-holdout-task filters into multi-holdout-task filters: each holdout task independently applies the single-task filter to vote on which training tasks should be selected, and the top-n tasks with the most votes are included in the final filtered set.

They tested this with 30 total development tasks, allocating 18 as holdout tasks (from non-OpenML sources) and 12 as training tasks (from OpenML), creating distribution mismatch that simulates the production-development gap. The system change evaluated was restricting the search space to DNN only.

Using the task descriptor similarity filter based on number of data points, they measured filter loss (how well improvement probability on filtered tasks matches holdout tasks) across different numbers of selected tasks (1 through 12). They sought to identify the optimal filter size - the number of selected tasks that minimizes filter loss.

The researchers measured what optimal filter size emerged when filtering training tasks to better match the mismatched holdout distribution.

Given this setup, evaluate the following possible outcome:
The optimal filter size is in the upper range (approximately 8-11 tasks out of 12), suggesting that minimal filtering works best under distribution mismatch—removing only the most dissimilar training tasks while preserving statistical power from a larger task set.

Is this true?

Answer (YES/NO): NO